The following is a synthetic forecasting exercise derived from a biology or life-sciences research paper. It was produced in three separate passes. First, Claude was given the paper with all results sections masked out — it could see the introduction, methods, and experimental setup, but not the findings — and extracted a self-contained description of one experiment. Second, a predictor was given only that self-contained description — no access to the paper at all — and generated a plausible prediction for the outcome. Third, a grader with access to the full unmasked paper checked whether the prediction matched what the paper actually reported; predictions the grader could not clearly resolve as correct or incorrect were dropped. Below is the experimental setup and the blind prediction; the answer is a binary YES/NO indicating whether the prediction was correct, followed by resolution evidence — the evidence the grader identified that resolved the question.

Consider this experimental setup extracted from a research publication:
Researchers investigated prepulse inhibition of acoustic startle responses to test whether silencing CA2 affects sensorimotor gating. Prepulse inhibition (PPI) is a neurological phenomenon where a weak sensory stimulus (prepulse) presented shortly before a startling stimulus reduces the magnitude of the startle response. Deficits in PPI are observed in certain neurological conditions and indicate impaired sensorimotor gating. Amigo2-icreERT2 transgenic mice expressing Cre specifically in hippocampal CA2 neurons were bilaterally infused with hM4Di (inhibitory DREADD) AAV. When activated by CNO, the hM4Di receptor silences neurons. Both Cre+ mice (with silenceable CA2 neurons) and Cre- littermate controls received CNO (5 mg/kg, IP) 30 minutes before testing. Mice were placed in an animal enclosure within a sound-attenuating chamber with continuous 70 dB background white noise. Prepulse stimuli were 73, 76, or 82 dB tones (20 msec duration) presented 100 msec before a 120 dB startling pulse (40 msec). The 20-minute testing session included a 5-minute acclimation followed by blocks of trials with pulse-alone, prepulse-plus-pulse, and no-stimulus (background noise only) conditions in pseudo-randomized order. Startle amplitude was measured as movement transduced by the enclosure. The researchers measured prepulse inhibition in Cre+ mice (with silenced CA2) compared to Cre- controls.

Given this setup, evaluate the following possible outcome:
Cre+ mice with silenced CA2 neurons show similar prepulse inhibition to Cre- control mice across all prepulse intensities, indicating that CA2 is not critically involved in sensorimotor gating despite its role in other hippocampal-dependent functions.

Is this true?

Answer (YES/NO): YES